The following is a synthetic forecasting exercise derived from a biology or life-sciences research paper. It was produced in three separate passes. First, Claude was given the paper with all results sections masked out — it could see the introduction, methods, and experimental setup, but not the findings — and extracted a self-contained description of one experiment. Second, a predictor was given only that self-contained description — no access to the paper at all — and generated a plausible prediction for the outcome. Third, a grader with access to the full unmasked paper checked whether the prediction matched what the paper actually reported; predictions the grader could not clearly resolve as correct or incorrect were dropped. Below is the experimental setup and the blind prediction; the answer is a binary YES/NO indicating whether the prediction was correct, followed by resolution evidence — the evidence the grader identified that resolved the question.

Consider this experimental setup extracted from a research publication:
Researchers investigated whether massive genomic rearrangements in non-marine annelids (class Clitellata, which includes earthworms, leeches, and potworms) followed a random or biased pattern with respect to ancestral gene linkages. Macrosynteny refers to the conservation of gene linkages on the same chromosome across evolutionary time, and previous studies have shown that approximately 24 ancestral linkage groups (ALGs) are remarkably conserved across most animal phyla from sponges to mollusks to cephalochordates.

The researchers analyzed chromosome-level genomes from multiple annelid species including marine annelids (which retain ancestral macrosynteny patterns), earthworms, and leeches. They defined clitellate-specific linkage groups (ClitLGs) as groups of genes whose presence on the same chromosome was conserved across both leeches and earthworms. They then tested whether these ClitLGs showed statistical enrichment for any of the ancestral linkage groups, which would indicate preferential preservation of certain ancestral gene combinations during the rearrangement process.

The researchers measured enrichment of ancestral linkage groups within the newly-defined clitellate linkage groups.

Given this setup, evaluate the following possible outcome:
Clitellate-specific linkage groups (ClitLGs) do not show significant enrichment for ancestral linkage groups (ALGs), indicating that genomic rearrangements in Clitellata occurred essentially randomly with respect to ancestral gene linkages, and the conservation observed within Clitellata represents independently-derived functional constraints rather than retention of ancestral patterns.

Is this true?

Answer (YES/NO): YES